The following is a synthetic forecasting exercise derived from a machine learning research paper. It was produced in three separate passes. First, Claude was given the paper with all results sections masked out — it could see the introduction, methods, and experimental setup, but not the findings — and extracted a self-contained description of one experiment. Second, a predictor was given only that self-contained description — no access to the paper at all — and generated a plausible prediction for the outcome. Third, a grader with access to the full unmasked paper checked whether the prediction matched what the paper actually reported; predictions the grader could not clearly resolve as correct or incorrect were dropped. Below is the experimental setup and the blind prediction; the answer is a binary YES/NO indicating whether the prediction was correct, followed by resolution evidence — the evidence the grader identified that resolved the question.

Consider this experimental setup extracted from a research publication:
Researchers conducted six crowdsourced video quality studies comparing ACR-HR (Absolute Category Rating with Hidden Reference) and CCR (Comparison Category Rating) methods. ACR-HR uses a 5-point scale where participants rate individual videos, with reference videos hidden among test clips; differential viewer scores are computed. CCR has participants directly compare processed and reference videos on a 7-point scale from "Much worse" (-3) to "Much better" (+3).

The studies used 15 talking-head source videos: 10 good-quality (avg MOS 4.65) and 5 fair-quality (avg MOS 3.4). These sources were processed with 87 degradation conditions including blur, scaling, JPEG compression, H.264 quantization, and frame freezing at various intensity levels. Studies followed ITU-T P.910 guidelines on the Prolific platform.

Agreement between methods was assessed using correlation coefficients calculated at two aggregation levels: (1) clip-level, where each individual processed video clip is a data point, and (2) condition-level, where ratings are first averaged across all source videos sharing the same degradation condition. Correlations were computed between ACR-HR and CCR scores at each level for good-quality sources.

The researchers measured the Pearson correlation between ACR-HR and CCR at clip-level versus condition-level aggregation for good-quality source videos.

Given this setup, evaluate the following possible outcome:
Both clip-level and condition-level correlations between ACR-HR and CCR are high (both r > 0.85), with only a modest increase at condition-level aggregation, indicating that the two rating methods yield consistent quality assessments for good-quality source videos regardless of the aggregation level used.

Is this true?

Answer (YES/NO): YES